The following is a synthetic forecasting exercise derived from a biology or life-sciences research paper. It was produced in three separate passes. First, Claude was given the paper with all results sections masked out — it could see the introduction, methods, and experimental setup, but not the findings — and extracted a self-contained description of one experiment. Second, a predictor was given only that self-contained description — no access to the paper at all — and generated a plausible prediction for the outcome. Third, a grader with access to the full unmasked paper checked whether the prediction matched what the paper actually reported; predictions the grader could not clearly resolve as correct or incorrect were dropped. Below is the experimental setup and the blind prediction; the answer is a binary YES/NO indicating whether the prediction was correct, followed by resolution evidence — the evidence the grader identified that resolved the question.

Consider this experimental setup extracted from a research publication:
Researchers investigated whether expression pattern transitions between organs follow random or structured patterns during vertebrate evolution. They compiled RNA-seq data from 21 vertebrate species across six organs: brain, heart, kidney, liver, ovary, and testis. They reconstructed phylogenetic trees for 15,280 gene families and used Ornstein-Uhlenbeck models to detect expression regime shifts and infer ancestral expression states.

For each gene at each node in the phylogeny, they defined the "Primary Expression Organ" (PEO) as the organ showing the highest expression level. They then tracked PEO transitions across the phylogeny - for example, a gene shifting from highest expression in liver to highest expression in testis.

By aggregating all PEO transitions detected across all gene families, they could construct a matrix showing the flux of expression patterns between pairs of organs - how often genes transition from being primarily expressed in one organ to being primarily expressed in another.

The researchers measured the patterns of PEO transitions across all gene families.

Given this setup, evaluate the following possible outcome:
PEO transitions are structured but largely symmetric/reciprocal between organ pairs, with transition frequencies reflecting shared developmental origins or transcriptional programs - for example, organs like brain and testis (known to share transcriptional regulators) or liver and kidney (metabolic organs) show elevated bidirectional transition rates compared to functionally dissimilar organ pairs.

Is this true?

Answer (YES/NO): YES